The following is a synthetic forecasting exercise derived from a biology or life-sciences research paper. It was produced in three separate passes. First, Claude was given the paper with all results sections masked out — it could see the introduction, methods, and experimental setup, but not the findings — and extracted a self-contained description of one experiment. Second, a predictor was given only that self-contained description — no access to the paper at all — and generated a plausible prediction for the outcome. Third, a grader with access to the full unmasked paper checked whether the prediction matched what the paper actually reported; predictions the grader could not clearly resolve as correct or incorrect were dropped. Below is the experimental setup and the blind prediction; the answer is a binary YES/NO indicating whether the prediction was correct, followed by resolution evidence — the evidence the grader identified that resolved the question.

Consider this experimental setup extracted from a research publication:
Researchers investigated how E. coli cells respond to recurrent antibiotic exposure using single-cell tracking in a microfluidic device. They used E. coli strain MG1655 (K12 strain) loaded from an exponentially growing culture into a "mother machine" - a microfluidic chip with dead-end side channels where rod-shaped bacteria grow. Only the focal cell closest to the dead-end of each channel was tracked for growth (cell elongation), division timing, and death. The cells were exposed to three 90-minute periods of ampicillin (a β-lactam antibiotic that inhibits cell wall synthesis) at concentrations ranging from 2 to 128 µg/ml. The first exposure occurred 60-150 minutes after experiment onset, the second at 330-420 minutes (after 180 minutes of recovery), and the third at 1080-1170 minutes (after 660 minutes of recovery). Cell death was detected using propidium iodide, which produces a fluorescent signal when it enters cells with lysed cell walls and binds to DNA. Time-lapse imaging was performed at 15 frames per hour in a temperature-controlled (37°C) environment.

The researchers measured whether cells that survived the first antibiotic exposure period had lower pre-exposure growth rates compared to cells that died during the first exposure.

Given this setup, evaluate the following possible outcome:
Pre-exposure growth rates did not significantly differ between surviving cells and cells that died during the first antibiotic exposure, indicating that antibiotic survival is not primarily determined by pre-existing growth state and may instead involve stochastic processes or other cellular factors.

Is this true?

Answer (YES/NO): YES